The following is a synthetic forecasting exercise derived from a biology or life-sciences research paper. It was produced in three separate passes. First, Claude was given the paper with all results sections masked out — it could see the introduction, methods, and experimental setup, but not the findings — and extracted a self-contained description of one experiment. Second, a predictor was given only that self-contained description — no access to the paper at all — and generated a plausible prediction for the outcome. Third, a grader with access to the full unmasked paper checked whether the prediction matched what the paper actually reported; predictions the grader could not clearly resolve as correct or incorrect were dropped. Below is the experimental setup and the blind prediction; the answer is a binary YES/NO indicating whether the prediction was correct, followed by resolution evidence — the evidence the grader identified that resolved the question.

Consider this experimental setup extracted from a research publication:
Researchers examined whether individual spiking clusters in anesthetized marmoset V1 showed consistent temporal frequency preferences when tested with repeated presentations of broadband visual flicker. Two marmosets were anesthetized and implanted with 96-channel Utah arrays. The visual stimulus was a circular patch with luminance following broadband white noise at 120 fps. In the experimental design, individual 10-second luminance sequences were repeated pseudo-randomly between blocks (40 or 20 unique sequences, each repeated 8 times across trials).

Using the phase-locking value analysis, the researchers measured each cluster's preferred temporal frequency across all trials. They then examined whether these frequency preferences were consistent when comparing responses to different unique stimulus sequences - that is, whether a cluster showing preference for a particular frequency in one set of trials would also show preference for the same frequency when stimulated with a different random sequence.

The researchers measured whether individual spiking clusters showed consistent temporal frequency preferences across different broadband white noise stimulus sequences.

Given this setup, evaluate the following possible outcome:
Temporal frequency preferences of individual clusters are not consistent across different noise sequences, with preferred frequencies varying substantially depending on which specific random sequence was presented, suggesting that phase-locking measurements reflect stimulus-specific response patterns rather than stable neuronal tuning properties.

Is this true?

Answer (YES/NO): NO